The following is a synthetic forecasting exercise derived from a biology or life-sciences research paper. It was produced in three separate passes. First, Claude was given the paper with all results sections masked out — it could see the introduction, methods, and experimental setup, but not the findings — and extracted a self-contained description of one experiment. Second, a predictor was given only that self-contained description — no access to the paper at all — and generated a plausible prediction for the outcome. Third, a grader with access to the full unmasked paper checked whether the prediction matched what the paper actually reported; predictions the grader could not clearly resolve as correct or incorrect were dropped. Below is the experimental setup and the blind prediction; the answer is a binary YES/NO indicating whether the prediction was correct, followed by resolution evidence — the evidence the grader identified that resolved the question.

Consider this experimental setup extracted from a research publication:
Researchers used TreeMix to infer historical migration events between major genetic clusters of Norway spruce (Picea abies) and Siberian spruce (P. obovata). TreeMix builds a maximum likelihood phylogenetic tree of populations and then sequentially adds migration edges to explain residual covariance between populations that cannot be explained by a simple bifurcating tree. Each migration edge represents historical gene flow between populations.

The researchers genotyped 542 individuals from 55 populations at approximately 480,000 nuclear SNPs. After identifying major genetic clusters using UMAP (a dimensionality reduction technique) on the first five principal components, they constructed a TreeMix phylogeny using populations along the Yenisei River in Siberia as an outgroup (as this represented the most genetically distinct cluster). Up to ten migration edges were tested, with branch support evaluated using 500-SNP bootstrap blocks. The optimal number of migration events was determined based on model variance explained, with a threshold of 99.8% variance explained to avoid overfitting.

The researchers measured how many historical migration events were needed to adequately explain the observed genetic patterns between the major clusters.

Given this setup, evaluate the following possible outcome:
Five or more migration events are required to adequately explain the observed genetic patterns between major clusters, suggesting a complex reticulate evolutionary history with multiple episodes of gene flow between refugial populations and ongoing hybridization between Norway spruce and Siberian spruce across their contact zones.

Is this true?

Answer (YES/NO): NO